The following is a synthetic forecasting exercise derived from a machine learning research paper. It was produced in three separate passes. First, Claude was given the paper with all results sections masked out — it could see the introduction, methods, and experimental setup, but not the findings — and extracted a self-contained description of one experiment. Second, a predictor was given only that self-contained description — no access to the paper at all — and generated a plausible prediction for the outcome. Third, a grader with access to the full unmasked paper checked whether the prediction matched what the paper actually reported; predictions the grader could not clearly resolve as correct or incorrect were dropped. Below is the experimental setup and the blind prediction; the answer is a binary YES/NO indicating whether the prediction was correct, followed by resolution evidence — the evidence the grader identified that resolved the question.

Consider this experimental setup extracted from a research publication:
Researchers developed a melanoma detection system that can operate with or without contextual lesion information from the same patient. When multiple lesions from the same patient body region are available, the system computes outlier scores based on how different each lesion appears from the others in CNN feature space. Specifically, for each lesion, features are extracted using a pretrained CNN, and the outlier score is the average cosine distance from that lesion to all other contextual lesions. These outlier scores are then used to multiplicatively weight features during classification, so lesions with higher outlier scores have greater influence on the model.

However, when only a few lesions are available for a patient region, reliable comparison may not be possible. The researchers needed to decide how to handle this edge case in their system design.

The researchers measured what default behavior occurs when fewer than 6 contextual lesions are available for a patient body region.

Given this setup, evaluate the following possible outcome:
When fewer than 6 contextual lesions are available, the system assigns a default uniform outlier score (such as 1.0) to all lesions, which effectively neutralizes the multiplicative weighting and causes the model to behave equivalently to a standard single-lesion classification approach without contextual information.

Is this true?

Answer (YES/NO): YES